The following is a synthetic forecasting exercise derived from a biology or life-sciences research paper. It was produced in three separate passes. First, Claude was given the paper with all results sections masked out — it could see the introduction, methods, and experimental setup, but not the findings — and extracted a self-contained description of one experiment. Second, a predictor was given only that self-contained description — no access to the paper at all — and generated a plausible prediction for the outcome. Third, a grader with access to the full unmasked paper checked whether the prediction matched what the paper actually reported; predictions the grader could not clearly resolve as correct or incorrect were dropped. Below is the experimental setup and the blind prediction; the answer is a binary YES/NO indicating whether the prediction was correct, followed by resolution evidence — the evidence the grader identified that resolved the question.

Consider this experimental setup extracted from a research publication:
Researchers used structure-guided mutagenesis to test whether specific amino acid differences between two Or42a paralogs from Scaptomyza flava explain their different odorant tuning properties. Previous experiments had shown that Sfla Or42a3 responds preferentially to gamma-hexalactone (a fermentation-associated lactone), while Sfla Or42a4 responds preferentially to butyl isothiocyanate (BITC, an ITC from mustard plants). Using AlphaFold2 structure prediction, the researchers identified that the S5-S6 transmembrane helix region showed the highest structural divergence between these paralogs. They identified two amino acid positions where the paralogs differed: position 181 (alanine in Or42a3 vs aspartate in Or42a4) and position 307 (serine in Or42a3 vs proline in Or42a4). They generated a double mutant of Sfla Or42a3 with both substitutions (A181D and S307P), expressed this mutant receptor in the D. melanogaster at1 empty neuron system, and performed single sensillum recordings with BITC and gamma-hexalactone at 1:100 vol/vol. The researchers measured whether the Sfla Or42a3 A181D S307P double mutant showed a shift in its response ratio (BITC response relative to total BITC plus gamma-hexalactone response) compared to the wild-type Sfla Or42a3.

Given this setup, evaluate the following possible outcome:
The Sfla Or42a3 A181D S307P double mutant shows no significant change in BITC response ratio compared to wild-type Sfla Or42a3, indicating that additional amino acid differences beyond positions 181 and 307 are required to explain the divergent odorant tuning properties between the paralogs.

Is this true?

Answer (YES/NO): NO